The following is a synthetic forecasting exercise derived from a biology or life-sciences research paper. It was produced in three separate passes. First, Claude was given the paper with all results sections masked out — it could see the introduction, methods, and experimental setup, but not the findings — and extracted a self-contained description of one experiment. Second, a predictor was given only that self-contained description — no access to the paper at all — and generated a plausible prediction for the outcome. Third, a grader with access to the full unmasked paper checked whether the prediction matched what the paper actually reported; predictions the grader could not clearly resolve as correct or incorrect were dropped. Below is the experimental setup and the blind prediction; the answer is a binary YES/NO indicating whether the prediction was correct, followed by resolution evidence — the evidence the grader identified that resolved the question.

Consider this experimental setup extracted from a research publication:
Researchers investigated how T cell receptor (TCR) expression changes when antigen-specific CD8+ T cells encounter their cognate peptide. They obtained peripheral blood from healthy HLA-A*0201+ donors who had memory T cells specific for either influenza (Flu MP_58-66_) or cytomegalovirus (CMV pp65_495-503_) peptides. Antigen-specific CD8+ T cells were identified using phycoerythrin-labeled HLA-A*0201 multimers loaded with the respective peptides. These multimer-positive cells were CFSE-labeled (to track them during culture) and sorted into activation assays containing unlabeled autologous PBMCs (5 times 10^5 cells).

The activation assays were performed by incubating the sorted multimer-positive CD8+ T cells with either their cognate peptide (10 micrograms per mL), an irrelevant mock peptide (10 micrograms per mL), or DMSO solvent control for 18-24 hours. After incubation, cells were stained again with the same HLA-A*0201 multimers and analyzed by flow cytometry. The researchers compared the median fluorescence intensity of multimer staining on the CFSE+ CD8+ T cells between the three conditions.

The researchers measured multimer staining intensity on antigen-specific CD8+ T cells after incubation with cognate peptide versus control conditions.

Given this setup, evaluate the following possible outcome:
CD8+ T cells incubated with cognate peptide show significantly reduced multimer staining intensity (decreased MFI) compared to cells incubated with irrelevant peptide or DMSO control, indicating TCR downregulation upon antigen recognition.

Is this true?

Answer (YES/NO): YES